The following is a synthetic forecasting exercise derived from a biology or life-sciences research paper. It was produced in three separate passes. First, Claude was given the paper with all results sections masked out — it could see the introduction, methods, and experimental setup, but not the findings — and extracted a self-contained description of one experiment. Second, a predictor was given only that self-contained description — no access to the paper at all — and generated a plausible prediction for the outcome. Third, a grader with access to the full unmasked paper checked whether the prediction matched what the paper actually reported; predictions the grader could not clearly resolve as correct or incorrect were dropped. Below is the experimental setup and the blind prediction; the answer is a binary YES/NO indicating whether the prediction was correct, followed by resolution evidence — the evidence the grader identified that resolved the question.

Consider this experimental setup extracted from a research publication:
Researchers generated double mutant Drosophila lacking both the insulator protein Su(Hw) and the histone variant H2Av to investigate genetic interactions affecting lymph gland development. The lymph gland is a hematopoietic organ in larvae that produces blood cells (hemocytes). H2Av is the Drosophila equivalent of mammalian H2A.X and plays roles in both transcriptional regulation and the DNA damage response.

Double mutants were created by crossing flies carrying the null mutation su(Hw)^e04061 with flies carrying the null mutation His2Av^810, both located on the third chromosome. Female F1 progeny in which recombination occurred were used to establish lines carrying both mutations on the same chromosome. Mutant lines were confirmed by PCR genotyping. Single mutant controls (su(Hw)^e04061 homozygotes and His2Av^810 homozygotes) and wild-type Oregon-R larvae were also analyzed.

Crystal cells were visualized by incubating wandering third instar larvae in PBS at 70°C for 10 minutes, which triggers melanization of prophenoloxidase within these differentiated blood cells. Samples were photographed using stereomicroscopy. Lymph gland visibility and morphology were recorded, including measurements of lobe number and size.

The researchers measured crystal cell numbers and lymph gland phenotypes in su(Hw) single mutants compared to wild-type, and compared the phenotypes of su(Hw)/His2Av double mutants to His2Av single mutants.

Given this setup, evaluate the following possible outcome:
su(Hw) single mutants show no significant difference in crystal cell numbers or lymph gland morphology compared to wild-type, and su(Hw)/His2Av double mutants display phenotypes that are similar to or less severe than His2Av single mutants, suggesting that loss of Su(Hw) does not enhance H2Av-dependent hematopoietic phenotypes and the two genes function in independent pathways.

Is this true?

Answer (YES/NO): NO